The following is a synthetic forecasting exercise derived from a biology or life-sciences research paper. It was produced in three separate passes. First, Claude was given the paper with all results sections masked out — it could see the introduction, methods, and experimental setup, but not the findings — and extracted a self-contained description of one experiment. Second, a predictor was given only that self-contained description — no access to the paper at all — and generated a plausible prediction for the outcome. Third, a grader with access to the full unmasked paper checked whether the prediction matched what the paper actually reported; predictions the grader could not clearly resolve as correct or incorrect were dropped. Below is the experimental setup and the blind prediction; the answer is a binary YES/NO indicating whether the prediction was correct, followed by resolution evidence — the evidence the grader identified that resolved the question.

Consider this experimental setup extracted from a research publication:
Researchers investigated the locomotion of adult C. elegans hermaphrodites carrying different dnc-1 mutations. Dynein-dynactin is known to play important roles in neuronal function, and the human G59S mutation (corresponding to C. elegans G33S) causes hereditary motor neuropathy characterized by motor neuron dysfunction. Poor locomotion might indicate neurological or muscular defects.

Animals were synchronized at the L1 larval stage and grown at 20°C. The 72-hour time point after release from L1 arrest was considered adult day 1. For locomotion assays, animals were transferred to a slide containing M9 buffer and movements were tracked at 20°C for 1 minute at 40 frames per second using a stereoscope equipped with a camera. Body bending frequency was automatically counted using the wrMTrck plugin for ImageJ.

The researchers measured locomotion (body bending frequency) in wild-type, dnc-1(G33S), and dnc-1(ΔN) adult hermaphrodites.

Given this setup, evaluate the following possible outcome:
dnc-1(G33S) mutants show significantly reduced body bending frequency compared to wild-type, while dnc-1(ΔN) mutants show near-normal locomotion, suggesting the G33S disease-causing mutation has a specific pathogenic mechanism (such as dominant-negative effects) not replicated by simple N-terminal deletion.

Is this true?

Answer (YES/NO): NO